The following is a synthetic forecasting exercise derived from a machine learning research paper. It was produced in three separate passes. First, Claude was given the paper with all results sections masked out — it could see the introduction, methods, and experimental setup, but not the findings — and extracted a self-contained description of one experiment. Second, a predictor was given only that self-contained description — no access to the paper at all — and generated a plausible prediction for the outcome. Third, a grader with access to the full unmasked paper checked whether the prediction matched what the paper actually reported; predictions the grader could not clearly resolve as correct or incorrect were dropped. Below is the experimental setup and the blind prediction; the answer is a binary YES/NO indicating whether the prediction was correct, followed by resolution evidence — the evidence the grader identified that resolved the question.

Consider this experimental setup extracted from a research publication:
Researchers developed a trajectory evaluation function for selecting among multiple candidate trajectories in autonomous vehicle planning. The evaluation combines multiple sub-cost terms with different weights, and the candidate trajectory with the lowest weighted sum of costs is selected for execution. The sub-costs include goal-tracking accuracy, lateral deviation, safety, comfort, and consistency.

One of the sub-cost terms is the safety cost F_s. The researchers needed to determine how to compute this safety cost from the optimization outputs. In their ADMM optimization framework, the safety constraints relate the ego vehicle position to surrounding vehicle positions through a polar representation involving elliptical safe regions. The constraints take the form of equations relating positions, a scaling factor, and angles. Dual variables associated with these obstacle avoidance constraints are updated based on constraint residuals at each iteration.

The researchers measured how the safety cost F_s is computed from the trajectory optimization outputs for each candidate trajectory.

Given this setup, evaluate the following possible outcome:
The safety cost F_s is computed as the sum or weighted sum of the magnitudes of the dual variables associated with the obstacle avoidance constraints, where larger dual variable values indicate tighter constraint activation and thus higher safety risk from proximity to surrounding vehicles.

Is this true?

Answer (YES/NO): NO